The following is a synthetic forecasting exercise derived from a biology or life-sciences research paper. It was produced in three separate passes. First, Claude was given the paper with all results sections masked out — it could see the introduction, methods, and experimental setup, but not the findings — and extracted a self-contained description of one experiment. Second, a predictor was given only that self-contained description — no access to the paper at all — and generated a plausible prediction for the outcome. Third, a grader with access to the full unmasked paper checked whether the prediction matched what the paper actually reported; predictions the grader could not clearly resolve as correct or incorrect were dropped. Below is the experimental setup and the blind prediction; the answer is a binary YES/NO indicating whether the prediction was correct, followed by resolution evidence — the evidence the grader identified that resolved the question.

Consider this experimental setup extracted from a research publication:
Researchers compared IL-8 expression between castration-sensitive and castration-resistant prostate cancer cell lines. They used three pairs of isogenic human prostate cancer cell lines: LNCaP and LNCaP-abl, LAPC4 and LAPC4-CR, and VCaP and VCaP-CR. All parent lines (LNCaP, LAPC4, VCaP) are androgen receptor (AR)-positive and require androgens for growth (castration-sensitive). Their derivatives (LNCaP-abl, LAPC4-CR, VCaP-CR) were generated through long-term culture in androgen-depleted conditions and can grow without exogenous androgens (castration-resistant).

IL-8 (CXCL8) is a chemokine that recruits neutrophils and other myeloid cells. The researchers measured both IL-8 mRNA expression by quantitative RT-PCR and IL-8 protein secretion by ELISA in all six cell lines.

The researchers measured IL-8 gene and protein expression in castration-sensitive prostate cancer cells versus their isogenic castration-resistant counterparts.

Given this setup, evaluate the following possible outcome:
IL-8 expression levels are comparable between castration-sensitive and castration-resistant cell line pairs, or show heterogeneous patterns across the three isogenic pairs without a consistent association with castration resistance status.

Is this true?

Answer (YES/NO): NO